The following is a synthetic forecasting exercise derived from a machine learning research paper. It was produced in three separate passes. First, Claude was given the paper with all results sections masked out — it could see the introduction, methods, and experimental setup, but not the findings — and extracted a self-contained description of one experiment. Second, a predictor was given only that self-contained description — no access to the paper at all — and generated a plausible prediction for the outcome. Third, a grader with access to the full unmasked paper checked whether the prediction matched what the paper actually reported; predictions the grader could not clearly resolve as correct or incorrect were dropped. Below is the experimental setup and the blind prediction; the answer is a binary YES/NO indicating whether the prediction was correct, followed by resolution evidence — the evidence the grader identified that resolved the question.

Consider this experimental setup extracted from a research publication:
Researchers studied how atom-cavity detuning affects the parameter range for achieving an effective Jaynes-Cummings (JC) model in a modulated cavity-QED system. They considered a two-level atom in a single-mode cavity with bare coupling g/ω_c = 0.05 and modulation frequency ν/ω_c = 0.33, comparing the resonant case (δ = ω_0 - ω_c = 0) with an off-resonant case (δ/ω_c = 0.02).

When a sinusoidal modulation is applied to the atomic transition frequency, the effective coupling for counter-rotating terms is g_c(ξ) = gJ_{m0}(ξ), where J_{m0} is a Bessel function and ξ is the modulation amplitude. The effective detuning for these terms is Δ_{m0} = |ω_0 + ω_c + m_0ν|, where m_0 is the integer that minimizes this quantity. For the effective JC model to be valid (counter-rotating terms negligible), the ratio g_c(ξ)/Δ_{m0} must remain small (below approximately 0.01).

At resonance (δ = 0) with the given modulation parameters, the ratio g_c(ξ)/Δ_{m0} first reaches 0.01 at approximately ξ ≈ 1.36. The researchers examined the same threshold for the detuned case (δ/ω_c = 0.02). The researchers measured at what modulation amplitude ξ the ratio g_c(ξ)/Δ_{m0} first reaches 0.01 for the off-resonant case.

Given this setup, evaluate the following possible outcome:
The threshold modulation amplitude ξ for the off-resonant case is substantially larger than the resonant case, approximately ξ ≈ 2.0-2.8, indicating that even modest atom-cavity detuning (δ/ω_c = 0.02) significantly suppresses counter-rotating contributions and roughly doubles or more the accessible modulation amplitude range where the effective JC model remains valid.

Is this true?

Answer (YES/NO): NO